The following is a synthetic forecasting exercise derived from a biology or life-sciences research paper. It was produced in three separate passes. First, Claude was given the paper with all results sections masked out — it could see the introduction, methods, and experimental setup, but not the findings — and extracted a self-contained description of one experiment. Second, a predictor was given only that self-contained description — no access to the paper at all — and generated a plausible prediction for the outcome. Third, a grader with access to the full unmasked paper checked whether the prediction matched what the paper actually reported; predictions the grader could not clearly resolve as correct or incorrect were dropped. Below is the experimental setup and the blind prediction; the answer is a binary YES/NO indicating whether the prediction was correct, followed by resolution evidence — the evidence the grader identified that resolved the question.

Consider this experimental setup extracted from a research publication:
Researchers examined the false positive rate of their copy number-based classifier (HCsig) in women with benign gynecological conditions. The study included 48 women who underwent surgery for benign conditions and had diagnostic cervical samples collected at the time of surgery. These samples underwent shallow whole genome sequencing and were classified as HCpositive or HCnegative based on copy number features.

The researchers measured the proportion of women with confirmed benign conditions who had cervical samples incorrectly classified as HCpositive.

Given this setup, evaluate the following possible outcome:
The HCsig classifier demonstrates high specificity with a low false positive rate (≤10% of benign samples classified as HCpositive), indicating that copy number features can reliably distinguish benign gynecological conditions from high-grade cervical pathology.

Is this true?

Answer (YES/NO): NO